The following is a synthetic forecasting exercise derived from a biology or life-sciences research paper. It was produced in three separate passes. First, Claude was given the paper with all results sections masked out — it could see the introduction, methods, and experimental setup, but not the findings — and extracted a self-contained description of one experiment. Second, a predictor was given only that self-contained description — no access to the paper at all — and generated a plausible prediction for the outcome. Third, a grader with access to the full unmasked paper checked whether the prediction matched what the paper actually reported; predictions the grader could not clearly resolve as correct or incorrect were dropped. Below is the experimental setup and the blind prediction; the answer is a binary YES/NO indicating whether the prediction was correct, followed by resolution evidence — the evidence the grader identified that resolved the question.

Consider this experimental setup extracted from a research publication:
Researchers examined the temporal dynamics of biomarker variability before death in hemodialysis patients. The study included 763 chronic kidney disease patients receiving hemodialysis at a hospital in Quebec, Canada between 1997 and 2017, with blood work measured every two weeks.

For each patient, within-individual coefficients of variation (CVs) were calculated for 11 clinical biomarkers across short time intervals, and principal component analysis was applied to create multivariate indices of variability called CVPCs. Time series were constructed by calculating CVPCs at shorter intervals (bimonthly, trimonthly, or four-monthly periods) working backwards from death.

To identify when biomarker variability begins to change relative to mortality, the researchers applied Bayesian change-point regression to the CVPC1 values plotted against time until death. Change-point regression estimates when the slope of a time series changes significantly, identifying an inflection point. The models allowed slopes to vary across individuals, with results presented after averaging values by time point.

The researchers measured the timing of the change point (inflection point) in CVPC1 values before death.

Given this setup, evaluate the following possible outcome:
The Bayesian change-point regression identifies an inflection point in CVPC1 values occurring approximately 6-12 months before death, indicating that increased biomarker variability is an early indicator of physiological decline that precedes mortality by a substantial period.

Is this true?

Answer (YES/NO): NO